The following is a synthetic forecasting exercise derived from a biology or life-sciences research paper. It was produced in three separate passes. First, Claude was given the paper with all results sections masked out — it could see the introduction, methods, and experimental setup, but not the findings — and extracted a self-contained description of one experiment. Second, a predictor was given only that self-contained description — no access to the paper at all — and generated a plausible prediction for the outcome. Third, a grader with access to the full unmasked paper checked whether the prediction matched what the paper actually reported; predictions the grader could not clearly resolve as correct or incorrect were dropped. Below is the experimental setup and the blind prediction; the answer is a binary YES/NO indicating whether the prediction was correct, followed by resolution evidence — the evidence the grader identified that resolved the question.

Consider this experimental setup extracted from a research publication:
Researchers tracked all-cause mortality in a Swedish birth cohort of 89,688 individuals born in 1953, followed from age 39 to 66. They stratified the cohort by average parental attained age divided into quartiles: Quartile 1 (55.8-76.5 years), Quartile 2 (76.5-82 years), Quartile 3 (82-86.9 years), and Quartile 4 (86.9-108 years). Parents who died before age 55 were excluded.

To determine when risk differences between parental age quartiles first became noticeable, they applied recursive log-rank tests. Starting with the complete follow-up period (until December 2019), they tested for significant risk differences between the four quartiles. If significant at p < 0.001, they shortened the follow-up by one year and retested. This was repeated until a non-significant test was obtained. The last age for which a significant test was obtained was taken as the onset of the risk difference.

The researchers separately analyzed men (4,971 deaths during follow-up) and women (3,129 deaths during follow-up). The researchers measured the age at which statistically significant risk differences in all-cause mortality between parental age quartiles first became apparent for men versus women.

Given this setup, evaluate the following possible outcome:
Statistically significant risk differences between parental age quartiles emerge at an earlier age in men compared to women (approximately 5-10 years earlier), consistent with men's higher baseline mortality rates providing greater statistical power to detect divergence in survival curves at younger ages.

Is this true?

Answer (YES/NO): NO